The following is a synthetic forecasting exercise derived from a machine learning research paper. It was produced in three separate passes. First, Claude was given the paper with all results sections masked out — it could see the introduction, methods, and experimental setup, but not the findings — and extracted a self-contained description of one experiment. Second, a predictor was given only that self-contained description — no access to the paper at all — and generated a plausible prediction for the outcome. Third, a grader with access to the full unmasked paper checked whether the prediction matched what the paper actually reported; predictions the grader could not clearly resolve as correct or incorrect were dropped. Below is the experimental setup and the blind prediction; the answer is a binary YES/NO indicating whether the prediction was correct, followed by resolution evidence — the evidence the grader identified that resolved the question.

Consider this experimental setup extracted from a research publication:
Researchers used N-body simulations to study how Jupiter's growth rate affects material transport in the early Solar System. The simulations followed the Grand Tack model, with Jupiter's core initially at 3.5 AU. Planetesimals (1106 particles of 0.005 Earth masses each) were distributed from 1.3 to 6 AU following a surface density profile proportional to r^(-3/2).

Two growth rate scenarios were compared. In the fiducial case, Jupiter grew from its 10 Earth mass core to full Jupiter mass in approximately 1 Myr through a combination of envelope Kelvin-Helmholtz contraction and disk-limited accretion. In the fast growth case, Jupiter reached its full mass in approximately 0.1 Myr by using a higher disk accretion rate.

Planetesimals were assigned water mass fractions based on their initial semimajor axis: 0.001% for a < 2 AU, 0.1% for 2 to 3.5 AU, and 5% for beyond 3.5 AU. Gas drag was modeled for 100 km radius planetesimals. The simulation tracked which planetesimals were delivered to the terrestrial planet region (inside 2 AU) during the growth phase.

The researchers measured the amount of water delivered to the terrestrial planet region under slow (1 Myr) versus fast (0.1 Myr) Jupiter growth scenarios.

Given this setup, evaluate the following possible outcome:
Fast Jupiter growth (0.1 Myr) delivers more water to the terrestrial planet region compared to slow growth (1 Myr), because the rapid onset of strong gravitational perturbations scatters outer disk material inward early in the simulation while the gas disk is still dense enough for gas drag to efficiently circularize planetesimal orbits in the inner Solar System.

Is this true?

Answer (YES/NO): YES